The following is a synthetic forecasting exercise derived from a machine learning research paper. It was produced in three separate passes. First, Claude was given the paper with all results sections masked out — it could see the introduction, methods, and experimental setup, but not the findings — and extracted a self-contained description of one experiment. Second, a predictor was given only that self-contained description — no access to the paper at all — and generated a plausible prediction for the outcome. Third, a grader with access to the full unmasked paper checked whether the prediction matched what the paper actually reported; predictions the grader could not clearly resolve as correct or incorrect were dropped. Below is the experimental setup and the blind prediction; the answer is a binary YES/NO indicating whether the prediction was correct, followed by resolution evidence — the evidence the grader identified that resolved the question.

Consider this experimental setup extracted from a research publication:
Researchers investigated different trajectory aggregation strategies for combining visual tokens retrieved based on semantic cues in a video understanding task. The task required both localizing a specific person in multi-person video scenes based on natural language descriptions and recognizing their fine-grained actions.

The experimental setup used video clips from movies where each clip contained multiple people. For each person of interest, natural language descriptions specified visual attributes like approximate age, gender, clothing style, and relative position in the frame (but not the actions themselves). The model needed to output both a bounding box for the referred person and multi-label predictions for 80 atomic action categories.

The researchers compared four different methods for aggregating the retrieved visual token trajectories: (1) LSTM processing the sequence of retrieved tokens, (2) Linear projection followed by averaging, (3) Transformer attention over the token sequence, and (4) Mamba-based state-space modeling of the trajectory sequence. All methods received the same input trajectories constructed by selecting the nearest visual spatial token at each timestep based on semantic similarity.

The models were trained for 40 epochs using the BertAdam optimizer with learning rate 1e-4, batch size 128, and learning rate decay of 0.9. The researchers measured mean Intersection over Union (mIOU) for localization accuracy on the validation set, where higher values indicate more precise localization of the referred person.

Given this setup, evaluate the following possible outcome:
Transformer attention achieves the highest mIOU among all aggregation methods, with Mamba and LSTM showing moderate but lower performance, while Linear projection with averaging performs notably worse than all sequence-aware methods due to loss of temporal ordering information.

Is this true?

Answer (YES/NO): NO